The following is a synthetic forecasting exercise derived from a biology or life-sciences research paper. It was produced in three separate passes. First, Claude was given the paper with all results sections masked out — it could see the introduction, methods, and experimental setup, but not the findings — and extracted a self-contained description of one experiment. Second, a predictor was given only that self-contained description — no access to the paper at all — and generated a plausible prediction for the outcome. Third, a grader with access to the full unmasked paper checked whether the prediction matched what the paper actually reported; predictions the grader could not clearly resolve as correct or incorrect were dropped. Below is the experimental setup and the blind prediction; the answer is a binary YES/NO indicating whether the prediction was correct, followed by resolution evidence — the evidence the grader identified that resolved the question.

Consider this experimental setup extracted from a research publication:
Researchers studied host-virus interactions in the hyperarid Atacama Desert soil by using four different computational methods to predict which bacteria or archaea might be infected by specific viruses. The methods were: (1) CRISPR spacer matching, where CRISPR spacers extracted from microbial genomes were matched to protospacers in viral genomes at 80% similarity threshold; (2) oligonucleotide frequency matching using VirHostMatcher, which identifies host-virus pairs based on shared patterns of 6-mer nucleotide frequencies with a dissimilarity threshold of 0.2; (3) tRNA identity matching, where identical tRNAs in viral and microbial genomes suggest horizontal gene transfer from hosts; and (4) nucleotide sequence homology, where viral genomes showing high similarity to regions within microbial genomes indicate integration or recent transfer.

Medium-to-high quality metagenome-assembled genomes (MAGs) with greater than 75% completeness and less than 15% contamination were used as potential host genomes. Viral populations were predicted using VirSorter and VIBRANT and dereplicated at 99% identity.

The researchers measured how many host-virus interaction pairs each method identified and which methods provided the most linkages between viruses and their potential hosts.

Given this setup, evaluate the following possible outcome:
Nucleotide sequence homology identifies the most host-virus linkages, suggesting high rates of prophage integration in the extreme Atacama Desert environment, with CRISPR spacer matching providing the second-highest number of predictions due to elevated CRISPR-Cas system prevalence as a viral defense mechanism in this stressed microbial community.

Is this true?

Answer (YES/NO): NO